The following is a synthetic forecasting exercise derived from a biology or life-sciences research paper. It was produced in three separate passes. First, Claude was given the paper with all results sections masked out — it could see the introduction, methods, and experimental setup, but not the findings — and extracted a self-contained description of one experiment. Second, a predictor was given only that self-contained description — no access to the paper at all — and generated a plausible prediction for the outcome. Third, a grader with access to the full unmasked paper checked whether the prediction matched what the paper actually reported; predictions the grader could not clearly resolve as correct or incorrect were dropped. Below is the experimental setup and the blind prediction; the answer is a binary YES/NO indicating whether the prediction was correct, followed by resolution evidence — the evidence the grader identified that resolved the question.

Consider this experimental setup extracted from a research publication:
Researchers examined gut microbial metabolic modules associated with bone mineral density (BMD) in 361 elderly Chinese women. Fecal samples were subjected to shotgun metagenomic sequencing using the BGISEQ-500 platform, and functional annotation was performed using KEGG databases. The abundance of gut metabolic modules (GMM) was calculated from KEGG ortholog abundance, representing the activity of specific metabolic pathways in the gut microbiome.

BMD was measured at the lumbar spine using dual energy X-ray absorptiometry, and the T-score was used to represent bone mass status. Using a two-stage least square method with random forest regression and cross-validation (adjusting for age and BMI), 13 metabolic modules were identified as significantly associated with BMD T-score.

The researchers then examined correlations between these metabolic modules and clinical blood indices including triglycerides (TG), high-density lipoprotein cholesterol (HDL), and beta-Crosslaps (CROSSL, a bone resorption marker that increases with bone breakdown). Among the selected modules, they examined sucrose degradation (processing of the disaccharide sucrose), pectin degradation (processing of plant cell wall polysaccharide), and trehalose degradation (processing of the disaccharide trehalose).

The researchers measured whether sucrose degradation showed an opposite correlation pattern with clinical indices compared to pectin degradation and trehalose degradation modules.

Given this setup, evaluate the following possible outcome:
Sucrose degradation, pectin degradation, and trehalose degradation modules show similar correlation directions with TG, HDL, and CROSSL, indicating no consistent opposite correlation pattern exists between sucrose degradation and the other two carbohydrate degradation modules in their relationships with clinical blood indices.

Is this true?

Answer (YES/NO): NO